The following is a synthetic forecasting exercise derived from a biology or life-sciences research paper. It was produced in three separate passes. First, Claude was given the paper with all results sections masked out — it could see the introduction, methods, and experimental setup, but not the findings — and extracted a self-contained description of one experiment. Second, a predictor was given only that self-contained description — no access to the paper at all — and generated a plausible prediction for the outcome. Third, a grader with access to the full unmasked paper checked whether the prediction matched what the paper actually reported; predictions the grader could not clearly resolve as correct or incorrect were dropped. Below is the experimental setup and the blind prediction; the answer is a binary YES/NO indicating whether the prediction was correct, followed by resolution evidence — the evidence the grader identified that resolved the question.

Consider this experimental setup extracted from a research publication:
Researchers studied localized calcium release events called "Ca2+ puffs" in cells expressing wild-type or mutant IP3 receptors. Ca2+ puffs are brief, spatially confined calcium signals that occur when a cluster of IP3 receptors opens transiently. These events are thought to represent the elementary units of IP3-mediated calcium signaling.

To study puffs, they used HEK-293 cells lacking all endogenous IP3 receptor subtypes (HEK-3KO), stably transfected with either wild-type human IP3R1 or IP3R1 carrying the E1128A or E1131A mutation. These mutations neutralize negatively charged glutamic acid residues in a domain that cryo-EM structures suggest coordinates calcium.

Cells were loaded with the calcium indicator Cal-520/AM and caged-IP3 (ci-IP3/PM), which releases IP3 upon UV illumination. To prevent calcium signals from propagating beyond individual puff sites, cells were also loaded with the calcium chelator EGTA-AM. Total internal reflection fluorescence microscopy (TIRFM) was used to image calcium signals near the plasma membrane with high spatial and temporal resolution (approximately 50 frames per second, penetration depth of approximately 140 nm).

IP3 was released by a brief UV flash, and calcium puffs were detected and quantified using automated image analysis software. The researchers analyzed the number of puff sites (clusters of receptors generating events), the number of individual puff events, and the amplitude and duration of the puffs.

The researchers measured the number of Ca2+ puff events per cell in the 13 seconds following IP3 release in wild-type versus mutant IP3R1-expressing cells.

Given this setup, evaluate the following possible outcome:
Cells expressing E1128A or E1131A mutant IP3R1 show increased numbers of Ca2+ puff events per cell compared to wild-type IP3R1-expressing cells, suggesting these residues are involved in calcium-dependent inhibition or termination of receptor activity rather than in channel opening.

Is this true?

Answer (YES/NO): YES